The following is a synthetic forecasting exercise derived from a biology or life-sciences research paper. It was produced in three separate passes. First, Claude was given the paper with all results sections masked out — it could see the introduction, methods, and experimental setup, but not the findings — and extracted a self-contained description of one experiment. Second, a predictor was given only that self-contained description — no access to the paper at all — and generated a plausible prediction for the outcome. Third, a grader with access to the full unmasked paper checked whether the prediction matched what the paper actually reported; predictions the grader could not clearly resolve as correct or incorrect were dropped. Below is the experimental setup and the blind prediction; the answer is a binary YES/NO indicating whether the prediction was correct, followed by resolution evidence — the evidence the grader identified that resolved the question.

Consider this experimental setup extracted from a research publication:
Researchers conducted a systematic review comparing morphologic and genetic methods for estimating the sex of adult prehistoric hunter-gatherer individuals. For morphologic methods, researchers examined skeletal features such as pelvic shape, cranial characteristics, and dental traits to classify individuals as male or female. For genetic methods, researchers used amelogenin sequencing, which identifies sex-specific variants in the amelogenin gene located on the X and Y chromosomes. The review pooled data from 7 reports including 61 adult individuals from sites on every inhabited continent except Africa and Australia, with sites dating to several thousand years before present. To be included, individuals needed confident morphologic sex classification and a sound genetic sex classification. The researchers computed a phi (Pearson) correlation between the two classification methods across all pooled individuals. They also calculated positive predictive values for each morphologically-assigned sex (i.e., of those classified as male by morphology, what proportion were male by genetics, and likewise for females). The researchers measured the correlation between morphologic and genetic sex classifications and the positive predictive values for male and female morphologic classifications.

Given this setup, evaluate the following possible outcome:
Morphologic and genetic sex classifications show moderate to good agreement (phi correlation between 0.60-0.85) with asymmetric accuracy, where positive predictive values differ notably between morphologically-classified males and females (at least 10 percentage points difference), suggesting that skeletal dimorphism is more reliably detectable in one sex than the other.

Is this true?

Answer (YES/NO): NO